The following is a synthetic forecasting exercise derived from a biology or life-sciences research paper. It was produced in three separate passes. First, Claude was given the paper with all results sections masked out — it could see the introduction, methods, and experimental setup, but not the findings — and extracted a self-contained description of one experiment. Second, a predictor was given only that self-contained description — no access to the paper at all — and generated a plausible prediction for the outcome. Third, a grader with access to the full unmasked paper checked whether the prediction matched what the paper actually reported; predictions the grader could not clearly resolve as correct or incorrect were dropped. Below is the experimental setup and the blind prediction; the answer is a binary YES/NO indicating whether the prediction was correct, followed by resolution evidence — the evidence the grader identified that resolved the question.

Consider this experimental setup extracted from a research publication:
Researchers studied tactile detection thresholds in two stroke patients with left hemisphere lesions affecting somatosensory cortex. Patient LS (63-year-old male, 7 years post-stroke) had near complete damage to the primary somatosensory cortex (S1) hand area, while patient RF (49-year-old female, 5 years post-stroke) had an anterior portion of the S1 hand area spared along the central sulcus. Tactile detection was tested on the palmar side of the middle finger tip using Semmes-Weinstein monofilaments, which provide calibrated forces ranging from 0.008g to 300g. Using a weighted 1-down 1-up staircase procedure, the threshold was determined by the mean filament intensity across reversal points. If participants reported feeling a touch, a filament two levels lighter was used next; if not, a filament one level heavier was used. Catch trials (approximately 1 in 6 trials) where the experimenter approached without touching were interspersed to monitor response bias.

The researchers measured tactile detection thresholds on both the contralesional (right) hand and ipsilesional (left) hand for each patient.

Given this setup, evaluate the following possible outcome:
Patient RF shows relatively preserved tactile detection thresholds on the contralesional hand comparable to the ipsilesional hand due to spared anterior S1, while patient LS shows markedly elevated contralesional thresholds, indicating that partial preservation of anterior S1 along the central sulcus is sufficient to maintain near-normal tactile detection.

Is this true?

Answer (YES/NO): NO